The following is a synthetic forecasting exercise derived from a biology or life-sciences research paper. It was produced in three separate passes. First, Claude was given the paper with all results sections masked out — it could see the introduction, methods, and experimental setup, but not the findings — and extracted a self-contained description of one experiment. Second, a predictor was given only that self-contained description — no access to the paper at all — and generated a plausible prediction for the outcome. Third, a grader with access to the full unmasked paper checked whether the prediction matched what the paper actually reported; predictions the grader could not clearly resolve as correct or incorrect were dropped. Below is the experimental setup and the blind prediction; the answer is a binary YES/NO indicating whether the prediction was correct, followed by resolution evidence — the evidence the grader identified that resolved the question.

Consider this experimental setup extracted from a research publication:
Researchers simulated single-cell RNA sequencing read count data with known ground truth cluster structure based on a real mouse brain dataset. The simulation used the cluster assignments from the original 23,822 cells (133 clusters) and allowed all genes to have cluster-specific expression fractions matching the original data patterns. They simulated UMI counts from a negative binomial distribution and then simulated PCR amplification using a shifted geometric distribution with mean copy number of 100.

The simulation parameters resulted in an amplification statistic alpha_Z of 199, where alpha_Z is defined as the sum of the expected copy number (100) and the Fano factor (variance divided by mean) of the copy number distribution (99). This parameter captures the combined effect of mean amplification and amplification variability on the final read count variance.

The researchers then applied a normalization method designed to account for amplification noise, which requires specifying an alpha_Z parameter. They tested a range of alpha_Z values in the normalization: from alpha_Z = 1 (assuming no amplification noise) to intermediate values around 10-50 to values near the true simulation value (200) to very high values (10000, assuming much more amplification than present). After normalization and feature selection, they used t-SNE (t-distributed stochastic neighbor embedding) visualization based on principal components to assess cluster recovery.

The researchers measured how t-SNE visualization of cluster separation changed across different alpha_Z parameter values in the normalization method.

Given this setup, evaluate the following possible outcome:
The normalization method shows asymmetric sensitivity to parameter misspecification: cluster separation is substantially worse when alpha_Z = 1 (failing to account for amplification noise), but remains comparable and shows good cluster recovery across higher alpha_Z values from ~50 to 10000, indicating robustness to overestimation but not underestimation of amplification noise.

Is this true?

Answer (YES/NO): YES